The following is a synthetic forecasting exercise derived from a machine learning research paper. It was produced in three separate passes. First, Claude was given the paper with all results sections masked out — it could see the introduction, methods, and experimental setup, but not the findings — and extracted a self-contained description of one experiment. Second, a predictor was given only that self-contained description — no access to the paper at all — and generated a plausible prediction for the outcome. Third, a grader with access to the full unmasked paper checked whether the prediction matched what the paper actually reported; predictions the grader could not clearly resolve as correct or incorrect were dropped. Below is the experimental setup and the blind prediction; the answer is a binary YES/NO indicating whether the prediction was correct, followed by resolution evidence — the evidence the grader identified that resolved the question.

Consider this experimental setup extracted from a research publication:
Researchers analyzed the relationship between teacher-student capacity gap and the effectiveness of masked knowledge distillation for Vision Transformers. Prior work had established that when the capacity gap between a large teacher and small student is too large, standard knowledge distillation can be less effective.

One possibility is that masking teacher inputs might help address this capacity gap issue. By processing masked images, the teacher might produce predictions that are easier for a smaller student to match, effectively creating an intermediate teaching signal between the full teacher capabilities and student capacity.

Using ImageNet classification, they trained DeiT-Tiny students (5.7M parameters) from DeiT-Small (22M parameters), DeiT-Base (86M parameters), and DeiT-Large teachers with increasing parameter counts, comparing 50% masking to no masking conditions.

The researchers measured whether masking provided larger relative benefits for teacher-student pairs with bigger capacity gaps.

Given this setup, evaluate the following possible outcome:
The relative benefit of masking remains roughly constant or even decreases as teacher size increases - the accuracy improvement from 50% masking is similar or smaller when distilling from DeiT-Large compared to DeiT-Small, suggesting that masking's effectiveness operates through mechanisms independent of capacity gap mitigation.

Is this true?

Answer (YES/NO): NO